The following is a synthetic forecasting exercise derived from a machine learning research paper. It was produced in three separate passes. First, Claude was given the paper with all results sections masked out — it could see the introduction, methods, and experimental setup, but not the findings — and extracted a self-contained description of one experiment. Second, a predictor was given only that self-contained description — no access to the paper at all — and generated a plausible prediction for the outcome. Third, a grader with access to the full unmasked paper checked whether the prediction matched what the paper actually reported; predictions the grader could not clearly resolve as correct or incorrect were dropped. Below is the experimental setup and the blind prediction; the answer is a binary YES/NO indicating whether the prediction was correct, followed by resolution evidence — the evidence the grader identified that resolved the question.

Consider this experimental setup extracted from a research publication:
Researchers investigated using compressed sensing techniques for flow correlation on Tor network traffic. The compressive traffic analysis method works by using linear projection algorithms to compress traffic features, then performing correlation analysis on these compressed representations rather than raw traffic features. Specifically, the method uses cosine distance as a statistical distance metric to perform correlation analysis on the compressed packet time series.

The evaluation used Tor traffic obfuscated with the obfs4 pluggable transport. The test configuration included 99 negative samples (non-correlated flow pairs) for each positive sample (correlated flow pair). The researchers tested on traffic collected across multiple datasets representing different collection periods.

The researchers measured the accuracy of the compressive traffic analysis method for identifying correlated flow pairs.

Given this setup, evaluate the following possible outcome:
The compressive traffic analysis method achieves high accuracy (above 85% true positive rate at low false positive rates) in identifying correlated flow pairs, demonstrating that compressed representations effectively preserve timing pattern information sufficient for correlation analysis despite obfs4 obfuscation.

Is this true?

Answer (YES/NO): NO